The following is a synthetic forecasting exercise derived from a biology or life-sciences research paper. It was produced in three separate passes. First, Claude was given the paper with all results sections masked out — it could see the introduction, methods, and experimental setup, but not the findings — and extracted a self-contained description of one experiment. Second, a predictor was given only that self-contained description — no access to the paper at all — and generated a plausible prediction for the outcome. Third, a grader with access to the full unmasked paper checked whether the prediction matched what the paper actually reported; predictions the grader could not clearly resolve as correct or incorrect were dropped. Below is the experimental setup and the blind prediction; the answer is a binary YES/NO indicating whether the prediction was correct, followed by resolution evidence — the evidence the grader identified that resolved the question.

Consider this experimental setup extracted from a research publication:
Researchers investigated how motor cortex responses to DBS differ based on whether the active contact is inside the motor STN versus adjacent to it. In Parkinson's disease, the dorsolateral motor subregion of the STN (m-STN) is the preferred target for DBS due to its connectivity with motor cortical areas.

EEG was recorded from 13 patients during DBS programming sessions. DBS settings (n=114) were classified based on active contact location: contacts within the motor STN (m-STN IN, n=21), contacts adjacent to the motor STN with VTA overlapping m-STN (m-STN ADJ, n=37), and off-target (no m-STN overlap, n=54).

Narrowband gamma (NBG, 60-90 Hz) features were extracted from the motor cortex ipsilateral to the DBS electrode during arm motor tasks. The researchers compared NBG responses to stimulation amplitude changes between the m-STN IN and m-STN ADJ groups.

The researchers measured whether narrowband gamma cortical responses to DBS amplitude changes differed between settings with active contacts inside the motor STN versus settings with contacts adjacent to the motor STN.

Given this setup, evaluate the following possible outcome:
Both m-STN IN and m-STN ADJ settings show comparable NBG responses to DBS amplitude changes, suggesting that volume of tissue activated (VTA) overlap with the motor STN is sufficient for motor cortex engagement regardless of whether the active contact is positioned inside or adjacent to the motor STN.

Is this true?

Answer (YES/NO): NO